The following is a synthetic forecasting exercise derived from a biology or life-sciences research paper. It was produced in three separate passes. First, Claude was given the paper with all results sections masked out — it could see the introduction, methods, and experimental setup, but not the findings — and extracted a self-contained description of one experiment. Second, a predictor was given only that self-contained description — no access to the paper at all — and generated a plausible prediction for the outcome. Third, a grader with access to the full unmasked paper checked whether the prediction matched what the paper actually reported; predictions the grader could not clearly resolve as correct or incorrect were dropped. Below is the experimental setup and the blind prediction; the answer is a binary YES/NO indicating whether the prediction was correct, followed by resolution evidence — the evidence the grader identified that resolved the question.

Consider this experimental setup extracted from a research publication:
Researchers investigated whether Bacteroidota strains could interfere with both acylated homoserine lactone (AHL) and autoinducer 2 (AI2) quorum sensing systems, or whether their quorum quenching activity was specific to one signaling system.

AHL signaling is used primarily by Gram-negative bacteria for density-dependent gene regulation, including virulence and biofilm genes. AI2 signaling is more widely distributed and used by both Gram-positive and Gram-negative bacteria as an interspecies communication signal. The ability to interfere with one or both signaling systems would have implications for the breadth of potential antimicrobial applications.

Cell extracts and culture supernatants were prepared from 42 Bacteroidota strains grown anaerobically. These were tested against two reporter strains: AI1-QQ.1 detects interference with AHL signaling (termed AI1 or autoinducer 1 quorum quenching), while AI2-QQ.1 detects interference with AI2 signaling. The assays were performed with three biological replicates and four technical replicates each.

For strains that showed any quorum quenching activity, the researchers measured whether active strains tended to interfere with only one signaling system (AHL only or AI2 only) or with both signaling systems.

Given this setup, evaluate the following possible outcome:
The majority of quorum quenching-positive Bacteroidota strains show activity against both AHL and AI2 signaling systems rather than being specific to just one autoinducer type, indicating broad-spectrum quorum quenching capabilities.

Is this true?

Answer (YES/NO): NO